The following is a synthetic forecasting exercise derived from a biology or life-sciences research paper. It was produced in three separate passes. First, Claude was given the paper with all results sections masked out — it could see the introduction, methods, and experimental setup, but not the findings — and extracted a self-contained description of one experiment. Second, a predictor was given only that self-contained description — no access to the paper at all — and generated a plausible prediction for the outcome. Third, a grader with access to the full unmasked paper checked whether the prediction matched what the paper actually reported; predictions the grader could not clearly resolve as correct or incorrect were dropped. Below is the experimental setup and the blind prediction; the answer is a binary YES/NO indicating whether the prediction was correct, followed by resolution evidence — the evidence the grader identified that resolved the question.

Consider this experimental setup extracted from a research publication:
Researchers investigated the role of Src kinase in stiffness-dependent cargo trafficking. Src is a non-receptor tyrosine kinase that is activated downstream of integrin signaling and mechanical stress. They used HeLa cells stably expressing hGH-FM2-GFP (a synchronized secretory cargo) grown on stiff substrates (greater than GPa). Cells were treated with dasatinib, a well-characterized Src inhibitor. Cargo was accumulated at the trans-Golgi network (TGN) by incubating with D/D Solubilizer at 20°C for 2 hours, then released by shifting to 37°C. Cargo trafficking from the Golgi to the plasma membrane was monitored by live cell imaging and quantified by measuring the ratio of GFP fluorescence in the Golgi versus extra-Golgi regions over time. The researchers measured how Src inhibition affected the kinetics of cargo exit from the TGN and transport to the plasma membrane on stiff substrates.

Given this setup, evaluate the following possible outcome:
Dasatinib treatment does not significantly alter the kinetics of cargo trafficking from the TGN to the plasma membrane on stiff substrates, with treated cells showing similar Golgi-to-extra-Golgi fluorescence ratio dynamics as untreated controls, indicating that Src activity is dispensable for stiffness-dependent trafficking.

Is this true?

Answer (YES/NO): NO